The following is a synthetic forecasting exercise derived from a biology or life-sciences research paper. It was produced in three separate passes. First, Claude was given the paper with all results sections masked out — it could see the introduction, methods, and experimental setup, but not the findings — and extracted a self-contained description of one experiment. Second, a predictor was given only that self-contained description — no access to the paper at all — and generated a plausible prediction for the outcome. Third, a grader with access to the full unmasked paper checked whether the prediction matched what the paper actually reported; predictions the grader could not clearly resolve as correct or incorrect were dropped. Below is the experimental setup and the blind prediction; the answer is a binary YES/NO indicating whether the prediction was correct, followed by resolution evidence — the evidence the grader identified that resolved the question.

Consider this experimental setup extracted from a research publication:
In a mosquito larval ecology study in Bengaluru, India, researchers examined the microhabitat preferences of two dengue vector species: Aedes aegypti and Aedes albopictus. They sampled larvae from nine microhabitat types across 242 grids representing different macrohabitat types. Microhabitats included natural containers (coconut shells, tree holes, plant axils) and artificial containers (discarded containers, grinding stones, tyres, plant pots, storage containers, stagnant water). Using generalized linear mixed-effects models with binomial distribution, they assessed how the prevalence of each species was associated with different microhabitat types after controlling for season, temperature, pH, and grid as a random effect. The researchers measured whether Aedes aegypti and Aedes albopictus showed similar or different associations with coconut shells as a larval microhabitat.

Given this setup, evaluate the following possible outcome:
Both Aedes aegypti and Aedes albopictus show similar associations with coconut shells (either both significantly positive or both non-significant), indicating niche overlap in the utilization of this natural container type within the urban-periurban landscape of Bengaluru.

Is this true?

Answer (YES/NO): NO